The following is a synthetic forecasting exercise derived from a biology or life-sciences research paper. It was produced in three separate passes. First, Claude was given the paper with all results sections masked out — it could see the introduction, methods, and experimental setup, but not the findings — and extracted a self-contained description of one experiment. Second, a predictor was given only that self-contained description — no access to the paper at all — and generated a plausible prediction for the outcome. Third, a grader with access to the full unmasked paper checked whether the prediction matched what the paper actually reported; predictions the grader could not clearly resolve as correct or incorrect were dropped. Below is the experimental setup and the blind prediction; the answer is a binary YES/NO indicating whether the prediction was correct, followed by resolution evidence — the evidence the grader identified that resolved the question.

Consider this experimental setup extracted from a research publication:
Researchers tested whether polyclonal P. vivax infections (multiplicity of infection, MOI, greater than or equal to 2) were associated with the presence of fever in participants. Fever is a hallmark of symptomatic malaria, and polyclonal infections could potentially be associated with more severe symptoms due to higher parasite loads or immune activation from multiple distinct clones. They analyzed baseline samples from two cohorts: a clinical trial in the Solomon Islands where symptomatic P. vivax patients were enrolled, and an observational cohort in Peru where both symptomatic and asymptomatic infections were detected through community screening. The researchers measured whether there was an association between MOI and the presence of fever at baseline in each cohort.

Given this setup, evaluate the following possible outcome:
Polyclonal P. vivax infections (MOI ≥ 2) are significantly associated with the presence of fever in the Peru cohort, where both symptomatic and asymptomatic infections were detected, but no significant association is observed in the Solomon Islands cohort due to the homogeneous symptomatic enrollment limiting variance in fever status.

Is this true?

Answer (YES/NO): NO